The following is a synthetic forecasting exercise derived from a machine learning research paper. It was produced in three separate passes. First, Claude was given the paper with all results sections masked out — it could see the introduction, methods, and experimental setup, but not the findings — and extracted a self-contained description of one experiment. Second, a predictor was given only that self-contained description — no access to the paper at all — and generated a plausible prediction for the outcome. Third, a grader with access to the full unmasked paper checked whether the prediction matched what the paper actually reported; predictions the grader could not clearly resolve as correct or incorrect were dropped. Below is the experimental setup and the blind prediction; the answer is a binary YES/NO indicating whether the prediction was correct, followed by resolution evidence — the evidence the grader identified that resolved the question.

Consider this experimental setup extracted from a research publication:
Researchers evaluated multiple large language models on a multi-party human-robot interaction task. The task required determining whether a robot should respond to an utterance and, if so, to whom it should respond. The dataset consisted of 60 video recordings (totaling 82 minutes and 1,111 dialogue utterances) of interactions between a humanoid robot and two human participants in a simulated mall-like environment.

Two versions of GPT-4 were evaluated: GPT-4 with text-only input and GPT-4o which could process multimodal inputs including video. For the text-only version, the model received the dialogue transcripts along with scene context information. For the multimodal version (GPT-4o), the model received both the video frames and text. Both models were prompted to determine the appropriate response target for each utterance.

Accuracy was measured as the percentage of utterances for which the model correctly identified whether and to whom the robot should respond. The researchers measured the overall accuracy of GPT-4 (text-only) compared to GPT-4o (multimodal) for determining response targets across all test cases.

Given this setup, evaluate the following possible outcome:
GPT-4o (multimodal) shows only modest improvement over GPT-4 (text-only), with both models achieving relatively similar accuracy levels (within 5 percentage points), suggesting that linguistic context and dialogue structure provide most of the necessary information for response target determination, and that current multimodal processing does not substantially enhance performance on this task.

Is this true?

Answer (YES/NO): NO